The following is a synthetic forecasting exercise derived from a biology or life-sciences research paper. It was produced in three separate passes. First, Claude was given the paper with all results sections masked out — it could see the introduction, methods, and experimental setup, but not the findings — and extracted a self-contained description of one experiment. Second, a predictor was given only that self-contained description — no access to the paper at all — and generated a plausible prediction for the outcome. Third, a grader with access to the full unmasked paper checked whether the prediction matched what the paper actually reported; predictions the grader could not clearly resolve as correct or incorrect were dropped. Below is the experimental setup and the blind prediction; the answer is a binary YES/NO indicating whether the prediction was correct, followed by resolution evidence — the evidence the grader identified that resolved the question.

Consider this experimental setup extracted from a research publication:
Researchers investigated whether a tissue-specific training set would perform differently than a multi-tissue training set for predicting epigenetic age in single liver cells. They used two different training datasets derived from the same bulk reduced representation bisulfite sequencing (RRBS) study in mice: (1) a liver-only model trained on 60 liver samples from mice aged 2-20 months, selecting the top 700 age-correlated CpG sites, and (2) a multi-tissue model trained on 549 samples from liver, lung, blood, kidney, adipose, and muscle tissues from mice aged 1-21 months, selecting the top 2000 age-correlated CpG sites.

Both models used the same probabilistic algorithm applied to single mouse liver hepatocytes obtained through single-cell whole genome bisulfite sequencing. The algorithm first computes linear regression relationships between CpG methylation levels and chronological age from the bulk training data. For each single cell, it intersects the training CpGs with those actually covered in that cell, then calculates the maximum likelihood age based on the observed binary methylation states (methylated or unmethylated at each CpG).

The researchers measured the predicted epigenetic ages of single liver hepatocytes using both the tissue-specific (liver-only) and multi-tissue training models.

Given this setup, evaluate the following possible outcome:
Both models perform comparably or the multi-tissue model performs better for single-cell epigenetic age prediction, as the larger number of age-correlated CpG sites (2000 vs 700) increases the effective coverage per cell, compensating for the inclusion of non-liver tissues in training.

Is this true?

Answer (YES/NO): NO